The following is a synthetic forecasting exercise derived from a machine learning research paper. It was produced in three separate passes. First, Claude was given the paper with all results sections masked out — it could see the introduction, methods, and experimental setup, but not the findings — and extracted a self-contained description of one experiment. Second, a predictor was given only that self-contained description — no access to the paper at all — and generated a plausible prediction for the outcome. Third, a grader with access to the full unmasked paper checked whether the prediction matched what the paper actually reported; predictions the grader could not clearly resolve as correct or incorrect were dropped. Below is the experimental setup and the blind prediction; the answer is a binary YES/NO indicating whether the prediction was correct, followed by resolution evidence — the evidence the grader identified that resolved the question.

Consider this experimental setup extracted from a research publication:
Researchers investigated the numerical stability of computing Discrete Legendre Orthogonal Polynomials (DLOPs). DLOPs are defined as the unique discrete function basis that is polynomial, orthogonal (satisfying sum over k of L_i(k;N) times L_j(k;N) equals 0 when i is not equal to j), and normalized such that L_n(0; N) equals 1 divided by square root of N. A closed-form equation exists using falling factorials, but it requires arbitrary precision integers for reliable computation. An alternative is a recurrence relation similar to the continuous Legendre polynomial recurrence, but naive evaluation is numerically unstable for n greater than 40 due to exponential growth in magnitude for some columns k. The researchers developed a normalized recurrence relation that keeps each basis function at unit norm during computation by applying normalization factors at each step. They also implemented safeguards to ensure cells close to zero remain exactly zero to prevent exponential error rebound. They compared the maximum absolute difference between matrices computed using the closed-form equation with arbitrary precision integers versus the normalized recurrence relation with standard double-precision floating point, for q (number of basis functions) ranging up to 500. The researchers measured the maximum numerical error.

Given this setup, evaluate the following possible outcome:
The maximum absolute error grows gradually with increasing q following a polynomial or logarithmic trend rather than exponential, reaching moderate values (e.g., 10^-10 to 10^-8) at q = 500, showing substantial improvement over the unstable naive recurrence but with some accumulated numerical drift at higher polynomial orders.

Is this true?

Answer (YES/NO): NO